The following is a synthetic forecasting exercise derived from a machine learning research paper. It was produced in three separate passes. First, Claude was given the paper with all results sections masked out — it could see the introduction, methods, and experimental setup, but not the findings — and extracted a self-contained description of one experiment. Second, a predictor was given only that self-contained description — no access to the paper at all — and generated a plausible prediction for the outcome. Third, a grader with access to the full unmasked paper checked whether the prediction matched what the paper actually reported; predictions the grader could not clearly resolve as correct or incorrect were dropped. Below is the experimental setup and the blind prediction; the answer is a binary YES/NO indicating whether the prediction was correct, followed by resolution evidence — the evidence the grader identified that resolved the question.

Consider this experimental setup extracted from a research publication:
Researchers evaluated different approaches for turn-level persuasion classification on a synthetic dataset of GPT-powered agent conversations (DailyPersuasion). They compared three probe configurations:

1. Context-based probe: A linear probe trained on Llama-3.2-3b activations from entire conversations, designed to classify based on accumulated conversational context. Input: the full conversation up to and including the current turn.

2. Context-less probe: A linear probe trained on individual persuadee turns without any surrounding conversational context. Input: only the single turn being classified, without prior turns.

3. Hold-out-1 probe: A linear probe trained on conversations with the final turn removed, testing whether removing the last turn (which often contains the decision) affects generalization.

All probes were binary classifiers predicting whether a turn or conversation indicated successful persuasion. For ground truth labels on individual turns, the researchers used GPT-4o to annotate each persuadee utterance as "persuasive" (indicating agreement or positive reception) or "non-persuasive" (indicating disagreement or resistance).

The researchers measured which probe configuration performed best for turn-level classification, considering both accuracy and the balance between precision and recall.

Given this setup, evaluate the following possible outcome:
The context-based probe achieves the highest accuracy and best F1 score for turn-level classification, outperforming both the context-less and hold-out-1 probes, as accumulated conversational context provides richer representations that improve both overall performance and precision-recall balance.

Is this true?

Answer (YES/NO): YES